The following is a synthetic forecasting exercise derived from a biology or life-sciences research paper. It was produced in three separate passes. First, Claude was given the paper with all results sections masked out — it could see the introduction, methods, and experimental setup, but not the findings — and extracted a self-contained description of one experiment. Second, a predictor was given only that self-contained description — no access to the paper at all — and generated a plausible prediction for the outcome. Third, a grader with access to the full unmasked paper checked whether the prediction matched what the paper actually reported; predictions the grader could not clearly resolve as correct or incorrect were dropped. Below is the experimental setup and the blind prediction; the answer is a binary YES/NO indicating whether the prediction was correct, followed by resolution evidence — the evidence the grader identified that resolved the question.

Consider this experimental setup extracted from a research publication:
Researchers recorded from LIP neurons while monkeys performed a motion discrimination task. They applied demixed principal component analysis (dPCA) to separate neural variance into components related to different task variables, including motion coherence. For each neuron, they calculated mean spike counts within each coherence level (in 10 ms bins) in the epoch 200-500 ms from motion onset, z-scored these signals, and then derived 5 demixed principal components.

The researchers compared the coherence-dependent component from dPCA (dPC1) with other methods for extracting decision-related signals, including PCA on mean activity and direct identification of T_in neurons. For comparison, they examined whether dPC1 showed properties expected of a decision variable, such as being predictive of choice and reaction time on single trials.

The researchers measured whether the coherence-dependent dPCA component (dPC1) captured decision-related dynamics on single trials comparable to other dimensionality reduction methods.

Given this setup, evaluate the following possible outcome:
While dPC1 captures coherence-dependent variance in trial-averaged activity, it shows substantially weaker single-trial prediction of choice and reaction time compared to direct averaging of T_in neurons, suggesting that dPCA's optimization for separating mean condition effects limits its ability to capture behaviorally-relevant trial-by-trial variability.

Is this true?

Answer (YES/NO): NO